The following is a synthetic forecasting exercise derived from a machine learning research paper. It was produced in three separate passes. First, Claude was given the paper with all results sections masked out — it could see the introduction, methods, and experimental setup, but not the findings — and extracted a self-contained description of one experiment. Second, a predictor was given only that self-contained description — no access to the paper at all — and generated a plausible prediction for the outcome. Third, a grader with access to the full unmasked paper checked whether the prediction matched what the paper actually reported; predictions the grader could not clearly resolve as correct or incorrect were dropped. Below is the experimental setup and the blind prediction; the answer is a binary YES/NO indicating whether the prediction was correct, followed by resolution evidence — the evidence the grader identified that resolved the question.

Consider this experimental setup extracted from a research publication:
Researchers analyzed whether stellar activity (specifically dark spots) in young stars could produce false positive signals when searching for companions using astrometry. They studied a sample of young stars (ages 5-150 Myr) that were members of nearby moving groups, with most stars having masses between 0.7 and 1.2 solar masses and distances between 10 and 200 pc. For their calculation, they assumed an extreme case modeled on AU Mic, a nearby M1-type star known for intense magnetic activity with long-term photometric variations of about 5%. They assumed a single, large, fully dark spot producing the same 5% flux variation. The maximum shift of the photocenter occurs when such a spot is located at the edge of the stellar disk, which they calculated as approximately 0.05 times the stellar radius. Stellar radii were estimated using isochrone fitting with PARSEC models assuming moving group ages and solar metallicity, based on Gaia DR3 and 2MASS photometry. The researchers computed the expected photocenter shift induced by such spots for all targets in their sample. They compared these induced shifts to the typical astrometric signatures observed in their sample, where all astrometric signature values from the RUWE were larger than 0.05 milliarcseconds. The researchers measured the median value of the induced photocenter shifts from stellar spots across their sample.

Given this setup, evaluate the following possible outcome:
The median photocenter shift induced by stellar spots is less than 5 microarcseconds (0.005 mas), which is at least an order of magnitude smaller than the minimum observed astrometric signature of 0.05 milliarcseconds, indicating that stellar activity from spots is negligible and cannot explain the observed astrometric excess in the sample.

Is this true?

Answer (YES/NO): YES